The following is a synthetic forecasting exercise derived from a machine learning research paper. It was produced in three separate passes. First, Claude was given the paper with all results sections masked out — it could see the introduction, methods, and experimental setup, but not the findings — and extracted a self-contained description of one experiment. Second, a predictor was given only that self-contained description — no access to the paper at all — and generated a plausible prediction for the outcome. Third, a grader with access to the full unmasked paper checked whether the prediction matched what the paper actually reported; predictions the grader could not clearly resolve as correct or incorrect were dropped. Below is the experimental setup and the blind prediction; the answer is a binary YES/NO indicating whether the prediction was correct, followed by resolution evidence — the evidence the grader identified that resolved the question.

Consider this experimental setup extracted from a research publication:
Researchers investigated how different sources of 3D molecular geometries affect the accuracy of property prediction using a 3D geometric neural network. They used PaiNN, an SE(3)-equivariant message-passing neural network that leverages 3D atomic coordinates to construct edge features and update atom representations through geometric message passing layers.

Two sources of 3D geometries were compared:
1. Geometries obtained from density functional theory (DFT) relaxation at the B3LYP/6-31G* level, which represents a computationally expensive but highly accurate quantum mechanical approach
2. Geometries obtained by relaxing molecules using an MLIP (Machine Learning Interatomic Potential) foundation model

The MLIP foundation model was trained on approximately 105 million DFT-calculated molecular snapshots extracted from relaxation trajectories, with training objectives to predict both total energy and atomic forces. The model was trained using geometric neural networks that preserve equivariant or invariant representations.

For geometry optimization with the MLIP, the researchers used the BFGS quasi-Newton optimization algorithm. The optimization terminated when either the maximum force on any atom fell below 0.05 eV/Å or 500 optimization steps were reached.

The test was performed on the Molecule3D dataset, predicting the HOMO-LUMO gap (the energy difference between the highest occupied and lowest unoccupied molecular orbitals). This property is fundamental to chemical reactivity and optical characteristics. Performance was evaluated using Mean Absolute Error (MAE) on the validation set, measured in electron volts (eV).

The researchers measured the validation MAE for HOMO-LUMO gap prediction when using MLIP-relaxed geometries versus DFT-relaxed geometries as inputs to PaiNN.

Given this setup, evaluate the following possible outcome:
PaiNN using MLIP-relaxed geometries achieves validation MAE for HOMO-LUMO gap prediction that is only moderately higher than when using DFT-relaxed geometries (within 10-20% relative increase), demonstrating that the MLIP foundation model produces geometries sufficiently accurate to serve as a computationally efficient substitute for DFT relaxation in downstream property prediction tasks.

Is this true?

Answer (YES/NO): NO